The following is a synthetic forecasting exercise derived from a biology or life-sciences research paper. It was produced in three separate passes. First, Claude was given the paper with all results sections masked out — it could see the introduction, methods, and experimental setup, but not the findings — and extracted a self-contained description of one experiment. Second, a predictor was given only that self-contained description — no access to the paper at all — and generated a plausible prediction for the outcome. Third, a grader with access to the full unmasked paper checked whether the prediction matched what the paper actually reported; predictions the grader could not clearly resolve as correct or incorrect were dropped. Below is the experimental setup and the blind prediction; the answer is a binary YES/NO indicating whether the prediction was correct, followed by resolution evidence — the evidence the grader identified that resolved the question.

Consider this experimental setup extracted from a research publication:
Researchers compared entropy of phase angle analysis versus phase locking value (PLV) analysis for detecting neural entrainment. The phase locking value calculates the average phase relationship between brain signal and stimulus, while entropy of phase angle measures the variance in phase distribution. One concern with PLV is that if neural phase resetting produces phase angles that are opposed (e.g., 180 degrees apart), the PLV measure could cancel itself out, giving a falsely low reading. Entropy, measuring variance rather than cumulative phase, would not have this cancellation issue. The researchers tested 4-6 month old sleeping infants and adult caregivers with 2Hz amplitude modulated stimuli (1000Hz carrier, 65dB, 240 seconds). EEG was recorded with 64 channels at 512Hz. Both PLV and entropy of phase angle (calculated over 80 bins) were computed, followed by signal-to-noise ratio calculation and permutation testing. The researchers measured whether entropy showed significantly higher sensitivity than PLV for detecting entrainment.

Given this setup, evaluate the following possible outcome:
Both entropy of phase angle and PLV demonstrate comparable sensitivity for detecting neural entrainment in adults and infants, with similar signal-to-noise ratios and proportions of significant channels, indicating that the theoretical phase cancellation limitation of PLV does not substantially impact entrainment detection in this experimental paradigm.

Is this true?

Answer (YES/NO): NO